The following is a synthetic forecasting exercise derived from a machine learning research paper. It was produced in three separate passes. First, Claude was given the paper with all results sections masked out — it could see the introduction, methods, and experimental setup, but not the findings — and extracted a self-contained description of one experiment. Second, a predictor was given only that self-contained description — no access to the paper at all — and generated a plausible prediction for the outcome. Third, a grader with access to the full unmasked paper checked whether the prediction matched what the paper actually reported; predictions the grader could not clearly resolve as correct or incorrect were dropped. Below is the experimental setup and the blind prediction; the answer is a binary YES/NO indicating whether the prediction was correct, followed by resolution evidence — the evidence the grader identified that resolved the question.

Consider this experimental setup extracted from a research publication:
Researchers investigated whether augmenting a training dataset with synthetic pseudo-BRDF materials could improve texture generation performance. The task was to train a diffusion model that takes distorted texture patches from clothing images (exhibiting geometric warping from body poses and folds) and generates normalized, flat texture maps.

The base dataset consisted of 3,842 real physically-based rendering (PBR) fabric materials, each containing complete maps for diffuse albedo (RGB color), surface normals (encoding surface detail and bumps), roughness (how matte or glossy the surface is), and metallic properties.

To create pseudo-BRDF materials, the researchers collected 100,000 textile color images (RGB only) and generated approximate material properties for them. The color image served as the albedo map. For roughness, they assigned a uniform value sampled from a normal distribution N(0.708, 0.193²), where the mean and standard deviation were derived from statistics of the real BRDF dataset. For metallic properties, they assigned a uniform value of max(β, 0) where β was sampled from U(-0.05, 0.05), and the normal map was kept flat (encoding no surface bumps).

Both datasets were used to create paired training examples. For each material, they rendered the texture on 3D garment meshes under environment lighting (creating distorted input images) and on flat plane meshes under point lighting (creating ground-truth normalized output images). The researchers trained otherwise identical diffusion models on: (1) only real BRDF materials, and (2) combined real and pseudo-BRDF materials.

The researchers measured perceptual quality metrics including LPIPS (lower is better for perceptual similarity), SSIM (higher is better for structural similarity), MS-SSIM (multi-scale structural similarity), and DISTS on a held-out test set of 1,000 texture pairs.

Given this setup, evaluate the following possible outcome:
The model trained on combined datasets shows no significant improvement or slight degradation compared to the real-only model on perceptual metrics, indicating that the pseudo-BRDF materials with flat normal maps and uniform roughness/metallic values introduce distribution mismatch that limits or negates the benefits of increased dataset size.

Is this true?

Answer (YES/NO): NO